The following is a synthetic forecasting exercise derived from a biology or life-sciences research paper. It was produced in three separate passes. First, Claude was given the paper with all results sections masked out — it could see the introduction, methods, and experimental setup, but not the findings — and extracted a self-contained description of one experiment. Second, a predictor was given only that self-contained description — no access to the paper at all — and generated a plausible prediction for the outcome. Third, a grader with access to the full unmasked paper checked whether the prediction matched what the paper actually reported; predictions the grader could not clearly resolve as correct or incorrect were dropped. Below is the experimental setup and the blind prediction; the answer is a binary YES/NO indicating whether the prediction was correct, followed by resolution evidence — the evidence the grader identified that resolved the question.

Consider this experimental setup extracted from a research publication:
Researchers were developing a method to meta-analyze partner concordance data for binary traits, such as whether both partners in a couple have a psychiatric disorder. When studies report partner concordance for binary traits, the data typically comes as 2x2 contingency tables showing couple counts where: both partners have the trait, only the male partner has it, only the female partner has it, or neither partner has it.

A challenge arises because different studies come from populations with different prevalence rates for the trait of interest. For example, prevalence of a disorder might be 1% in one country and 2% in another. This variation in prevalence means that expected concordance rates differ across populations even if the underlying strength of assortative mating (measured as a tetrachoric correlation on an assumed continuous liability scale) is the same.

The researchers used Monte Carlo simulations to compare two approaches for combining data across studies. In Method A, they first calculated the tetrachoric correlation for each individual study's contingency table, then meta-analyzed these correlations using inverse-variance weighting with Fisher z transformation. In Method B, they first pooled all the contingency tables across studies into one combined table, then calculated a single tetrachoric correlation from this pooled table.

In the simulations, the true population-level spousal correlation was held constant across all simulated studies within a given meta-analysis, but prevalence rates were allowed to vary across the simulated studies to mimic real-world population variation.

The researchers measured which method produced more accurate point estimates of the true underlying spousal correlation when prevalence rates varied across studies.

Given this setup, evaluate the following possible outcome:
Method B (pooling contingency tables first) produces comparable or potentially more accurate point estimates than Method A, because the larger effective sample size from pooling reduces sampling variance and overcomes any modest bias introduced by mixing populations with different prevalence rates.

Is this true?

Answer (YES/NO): NO